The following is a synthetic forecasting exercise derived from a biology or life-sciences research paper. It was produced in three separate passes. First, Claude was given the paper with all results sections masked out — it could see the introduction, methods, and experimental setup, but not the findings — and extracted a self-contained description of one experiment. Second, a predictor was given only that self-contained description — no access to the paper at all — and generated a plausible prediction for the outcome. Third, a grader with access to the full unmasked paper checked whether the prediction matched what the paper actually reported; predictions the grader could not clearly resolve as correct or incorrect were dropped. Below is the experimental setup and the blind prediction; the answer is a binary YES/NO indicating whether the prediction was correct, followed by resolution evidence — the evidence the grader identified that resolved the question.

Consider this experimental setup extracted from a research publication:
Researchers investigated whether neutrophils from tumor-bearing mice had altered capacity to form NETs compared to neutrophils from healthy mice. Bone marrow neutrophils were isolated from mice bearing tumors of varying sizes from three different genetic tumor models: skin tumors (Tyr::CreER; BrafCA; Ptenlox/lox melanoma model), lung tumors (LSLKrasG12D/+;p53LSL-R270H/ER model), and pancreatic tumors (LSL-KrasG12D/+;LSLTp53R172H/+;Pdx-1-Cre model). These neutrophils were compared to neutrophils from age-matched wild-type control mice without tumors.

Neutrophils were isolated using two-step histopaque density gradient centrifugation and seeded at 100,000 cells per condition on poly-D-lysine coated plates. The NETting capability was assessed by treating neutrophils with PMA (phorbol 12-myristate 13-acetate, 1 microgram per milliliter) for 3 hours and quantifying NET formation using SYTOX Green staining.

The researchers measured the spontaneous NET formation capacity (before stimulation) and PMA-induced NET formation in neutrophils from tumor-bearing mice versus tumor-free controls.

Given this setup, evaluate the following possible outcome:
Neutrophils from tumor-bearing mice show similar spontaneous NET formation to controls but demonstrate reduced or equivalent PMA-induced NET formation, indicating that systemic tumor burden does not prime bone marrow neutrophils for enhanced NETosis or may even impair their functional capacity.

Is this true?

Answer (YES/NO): NO